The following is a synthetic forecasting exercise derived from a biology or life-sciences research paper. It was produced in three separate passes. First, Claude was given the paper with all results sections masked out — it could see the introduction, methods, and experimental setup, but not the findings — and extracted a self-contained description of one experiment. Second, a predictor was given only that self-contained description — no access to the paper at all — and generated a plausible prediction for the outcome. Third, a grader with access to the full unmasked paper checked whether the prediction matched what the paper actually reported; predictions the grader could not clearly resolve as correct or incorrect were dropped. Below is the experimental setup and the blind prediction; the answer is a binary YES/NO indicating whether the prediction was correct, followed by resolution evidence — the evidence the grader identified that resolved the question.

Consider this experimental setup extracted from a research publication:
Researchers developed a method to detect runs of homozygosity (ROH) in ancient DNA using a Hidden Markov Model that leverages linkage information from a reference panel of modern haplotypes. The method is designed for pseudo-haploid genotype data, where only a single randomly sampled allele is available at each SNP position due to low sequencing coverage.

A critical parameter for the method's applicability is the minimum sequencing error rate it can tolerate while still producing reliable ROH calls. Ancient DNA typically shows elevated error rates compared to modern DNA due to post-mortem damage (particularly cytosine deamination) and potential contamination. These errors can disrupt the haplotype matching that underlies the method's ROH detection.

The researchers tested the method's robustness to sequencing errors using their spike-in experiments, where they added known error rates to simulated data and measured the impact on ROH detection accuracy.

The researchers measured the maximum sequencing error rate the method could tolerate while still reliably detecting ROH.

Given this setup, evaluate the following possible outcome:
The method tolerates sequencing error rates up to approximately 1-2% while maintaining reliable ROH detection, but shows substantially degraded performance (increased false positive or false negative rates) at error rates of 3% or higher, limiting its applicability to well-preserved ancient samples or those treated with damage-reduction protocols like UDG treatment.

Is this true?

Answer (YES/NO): NO